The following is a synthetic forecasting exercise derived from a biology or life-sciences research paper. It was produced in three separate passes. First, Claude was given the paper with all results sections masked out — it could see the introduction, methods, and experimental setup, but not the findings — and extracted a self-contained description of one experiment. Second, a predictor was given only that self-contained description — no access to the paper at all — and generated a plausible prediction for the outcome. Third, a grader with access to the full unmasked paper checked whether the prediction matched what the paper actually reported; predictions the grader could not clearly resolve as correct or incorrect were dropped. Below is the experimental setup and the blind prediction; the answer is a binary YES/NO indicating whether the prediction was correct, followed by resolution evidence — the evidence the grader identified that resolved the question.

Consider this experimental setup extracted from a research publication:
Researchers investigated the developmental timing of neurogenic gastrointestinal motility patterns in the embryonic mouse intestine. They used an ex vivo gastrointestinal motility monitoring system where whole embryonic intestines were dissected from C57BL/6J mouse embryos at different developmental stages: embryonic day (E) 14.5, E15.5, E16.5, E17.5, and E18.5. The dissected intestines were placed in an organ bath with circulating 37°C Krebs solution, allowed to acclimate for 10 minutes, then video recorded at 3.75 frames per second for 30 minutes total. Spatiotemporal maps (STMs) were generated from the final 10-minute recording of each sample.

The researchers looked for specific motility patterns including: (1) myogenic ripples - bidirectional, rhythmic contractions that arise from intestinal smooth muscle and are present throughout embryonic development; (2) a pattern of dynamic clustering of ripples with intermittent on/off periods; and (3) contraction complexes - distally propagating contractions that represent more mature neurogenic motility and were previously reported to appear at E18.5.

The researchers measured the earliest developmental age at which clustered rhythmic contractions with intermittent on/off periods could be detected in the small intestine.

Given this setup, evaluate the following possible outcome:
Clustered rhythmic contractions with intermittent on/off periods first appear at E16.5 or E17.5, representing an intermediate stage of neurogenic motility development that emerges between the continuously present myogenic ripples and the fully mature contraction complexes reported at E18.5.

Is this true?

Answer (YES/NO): YES